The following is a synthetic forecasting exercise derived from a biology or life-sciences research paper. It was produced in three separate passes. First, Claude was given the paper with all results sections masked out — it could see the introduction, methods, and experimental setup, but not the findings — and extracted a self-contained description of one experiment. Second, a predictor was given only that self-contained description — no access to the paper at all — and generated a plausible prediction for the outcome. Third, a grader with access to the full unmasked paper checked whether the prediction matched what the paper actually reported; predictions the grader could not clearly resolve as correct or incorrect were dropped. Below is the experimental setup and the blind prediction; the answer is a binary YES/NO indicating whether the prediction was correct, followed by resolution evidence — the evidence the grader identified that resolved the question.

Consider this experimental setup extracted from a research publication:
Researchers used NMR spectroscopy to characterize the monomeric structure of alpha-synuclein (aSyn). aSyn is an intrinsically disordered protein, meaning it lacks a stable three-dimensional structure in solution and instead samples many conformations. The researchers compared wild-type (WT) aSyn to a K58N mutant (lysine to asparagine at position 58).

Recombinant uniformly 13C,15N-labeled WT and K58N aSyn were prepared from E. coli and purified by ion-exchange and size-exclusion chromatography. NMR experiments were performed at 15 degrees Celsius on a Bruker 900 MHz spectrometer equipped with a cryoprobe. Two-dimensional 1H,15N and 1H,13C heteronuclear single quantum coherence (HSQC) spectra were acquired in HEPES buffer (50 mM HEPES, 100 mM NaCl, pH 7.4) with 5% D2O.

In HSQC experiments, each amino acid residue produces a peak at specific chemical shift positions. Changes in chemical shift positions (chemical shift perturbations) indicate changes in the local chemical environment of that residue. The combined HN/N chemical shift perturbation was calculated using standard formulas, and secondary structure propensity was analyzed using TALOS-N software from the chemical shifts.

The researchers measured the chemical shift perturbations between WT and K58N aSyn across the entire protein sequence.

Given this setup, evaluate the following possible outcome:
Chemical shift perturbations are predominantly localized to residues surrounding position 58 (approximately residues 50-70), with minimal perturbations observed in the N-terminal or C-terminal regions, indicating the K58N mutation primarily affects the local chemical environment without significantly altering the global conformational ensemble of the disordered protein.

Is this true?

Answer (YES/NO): YES